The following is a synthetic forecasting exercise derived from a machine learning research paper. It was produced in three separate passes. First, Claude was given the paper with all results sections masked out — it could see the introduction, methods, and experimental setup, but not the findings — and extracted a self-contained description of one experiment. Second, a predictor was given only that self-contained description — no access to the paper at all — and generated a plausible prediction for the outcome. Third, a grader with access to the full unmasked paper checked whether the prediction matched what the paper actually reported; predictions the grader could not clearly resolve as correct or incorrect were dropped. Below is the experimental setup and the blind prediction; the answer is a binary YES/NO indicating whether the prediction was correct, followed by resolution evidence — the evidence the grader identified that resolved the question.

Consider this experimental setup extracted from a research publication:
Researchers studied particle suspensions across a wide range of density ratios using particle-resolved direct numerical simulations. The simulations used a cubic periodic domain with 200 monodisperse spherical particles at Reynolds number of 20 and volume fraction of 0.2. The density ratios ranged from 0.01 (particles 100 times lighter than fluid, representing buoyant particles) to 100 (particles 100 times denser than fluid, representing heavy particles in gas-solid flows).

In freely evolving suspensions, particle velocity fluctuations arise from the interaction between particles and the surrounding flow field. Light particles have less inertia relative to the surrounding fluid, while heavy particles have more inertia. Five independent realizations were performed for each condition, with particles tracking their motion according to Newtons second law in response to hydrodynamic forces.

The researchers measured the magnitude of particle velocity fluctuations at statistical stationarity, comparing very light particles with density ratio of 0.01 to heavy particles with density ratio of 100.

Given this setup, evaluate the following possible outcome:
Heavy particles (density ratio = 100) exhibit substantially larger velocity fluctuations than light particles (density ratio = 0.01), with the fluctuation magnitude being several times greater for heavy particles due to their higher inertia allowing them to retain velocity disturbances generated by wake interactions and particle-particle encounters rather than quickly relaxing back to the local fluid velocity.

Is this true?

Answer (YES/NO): NO